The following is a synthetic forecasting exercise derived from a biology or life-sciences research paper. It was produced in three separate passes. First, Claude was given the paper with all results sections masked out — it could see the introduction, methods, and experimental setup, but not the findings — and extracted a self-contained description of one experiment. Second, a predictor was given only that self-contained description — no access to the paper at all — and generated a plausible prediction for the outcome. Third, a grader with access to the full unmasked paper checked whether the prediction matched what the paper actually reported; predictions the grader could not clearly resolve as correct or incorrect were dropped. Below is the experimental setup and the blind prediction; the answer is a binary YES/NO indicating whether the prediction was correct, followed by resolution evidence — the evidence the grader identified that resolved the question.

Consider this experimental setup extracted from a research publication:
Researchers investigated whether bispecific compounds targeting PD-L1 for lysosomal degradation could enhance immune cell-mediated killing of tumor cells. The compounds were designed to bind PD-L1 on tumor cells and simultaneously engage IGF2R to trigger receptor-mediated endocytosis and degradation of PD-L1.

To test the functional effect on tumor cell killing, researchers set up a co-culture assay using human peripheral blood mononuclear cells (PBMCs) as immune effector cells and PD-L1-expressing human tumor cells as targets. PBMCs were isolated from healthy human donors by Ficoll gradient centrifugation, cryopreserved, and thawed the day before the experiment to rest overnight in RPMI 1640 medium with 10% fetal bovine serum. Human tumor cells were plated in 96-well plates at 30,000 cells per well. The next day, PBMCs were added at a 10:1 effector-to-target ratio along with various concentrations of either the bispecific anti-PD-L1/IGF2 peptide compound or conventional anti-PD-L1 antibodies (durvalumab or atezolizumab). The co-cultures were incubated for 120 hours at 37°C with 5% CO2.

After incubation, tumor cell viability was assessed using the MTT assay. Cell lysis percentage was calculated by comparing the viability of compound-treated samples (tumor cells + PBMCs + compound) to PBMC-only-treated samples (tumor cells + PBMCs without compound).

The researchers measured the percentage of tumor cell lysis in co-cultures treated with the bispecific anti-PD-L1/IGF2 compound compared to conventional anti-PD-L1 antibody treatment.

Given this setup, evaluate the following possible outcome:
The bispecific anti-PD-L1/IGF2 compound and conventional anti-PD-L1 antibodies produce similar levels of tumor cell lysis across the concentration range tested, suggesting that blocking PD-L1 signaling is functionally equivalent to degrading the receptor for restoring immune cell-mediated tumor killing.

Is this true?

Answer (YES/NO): NO